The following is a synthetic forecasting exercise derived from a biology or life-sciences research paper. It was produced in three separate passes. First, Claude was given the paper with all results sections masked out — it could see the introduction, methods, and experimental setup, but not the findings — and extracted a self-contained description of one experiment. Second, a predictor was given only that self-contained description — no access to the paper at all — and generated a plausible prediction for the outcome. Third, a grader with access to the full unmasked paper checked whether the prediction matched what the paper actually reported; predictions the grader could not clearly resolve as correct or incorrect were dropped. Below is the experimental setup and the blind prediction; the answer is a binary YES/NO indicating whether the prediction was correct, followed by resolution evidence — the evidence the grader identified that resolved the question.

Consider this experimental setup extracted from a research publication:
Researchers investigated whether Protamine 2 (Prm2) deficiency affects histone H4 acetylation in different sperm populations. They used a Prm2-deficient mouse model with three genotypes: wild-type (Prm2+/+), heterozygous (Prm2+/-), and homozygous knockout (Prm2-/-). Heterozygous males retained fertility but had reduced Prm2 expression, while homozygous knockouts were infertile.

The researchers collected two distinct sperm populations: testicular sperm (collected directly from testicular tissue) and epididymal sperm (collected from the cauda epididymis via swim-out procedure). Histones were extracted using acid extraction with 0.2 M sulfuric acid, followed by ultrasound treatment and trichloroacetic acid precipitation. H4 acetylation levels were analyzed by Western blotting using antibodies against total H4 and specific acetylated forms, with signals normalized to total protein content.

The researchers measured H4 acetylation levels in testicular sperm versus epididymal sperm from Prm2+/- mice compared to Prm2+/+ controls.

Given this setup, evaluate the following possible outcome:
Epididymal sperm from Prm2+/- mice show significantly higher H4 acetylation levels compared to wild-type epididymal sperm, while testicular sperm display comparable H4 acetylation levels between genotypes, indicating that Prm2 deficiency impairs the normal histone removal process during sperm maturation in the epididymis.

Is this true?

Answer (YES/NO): NO